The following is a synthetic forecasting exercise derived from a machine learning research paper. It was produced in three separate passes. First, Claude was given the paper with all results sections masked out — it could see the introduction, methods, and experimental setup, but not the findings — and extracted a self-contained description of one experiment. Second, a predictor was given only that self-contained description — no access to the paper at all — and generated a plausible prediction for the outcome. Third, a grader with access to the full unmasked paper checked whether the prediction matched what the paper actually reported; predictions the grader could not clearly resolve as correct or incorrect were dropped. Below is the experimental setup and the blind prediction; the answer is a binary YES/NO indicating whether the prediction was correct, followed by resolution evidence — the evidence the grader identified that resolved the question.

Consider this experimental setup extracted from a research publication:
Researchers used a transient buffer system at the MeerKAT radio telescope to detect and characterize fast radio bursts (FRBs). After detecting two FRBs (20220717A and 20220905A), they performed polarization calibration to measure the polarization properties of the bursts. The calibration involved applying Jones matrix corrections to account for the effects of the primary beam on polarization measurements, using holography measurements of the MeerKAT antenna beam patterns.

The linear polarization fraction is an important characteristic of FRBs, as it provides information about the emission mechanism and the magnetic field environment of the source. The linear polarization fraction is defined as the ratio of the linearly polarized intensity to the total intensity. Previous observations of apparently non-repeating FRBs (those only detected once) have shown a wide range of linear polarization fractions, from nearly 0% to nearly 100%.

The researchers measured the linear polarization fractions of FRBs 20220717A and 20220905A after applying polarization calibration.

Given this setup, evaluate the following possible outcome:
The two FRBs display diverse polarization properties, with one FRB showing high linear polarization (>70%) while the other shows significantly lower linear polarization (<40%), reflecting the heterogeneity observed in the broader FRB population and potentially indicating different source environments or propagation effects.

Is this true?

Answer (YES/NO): NO